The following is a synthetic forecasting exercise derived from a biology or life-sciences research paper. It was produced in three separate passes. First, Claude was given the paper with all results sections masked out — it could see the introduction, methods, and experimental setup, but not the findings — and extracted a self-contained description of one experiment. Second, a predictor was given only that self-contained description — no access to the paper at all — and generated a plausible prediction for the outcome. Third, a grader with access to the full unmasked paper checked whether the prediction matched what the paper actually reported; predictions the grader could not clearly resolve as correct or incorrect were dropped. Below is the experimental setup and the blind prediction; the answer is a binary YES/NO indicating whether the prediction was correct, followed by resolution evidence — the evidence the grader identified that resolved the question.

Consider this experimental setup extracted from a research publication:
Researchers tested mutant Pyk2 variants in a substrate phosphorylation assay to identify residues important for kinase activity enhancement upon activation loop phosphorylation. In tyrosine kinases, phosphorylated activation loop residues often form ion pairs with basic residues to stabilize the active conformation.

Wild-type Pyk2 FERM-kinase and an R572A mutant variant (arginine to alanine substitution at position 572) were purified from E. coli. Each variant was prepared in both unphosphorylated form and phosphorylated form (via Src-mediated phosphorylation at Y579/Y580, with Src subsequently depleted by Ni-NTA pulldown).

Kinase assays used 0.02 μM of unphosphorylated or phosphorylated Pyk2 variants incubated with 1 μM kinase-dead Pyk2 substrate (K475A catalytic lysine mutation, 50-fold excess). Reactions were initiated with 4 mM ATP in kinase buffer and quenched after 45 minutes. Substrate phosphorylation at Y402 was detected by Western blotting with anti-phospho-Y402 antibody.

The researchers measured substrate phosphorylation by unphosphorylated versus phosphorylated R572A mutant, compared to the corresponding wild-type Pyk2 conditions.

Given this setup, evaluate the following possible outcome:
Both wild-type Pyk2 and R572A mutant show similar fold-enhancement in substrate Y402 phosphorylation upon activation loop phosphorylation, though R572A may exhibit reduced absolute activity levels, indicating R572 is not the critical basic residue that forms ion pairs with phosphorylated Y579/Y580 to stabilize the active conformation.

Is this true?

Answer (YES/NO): NO